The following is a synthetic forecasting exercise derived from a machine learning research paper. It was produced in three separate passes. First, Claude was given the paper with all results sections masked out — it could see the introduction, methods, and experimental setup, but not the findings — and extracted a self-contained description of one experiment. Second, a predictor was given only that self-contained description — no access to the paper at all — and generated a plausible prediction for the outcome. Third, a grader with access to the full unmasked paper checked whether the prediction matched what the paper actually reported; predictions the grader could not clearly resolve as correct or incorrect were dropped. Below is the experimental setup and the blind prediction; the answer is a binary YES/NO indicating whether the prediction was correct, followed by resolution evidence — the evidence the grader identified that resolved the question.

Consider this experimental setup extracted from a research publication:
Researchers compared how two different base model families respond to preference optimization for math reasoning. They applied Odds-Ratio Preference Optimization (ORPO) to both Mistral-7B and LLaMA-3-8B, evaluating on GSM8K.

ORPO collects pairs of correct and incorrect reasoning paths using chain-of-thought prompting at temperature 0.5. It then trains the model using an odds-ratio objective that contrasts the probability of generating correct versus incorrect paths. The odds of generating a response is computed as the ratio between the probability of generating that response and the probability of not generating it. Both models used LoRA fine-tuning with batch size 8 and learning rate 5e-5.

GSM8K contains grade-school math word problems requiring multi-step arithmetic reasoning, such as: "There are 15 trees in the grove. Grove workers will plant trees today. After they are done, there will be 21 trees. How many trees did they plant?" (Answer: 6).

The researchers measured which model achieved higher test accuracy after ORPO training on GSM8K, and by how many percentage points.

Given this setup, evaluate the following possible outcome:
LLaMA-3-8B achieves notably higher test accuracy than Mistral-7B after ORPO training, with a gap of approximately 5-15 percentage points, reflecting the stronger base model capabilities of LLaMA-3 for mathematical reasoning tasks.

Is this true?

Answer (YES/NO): YES